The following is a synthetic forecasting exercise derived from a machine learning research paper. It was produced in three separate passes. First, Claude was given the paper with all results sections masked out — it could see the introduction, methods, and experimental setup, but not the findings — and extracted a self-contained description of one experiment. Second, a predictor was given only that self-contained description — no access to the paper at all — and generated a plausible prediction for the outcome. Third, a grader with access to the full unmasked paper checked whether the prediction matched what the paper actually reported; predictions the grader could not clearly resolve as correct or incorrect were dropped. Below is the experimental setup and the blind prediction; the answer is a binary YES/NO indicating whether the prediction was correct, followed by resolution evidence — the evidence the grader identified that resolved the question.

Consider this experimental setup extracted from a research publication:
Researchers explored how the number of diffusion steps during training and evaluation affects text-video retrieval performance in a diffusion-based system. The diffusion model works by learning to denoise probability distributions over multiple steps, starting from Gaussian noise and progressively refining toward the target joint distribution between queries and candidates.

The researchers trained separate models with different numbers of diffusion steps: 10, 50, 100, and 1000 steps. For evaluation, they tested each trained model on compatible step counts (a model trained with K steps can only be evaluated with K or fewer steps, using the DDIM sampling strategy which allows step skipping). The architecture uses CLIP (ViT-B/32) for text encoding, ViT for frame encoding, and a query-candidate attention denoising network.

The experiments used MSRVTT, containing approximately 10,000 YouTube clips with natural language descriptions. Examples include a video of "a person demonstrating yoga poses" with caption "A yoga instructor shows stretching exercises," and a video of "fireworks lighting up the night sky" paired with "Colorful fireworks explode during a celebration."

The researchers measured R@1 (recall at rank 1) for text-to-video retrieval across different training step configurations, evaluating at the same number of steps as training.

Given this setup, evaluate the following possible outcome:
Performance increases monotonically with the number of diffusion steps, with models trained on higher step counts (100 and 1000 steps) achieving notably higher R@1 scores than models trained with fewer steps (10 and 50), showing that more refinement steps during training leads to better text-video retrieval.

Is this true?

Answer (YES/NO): NO